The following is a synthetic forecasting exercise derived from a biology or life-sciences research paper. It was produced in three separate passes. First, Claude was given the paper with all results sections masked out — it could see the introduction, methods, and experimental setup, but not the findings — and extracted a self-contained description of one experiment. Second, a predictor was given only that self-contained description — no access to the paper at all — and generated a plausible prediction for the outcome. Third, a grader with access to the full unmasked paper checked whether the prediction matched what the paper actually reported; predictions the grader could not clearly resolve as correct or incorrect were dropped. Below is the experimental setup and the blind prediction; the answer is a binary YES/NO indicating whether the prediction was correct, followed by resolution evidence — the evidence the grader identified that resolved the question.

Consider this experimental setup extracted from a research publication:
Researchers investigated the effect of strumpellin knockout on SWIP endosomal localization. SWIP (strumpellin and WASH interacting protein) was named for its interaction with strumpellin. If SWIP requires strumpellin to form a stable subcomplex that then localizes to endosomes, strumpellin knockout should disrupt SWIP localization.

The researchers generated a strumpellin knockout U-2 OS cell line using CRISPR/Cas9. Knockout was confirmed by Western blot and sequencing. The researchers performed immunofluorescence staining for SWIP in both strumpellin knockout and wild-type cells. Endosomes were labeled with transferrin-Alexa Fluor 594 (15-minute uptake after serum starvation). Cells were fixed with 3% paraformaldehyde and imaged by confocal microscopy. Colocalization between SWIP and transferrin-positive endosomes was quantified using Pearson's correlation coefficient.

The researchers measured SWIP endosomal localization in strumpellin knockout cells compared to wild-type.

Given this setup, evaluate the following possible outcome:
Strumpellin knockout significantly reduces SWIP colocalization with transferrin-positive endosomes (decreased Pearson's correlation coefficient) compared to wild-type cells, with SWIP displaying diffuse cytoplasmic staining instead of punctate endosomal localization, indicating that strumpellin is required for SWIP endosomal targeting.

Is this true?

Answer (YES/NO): NO